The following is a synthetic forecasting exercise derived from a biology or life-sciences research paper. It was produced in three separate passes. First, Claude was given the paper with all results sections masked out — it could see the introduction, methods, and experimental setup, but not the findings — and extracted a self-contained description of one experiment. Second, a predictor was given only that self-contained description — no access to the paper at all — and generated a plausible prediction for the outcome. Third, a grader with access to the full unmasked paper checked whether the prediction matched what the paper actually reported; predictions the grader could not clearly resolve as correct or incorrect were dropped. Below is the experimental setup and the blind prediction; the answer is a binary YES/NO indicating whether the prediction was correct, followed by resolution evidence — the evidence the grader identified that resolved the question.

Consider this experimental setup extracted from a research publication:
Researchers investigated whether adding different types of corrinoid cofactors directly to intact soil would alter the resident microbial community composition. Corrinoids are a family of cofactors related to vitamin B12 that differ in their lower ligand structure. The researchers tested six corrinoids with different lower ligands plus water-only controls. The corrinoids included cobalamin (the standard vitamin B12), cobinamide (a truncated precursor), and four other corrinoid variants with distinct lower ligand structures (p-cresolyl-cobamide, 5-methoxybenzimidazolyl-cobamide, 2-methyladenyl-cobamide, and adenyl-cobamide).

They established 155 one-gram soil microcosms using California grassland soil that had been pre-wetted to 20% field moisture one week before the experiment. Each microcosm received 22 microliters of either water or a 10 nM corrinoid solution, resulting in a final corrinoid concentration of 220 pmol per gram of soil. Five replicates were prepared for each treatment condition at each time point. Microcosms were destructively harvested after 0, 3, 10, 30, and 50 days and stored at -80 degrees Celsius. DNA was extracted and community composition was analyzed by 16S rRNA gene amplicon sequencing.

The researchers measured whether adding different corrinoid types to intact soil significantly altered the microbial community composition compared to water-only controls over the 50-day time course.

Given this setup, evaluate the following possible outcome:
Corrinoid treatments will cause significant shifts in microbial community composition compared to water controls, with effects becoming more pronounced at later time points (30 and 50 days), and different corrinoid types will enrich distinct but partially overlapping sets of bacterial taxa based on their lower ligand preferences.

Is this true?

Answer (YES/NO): NO